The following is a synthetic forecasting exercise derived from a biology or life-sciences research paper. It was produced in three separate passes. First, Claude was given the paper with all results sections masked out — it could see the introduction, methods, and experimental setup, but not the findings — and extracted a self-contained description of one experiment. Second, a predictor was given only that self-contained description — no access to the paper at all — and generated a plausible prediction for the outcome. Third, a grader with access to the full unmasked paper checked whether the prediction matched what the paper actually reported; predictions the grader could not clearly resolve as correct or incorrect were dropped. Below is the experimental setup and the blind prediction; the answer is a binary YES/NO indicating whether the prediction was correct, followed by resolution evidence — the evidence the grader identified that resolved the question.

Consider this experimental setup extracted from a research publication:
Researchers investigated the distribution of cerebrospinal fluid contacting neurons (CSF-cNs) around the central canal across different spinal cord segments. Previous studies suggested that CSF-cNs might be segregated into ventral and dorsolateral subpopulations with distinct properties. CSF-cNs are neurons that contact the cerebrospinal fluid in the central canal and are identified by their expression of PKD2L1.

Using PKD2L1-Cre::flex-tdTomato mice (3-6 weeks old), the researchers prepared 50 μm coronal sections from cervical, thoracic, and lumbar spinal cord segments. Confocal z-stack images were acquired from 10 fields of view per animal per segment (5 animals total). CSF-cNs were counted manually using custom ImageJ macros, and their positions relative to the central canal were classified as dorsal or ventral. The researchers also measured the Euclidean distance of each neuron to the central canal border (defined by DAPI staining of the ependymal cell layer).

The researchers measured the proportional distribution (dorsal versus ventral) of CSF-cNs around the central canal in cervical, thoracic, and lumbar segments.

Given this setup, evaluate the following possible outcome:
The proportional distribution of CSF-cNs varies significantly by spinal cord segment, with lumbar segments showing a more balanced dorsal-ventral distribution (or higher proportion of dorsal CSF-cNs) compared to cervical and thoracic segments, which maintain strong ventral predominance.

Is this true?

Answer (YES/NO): NO